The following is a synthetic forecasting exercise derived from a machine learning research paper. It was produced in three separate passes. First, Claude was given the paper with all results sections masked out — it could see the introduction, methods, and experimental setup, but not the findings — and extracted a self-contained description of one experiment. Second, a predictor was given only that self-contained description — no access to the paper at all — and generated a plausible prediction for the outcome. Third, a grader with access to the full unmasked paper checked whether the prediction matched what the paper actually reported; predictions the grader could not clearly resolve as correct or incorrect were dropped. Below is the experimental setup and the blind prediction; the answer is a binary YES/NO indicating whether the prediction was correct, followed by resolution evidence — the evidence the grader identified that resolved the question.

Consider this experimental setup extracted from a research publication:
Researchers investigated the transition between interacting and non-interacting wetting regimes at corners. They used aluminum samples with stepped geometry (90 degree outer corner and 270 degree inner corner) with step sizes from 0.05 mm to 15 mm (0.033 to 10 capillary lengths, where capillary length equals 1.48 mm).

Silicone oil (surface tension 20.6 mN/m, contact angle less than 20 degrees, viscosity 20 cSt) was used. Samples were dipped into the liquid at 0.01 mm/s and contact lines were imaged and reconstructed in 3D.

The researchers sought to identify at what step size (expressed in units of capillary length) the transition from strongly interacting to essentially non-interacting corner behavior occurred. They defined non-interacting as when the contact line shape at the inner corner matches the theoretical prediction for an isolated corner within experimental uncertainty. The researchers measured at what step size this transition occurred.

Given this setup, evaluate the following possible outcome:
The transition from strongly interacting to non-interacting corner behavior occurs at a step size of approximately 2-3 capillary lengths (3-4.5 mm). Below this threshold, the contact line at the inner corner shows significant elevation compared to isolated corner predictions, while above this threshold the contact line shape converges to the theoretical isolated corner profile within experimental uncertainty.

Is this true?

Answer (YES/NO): NO